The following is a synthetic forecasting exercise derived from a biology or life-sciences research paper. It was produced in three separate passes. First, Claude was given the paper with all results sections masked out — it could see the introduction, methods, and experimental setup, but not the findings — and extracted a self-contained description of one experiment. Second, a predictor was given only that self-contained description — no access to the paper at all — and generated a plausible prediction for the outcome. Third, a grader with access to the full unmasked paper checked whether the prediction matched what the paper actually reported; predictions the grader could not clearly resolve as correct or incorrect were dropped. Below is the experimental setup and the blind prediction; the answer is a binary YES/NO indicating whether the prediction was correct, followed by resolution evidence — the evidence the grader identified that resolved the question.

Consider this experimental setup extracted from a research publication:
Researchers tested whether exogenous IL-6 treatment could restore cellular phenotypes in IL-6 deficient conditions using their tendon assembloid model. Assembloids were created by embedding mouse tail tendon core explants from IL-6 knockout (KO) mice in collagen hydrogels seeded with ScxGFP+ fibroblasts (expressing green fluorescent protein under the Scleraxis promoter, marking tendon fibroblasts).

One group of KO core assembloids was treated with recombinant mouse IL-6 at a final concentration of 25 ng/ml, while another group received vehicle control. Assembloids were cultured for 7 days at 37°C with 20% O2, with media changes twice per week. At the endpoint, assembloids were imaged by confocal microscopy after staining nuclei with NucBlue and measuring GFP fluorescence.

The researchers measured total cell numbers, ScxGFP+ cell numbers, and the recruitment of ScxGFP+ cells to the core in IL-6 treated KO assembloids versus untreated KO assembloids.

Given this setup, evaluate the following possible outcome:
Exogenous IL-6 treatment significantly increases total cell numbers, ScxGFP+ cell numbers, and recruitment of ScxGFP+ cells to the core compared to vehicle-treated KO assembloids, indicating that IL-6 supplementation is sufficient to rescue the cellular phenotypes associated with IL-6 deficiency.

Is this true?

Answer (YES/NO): NO